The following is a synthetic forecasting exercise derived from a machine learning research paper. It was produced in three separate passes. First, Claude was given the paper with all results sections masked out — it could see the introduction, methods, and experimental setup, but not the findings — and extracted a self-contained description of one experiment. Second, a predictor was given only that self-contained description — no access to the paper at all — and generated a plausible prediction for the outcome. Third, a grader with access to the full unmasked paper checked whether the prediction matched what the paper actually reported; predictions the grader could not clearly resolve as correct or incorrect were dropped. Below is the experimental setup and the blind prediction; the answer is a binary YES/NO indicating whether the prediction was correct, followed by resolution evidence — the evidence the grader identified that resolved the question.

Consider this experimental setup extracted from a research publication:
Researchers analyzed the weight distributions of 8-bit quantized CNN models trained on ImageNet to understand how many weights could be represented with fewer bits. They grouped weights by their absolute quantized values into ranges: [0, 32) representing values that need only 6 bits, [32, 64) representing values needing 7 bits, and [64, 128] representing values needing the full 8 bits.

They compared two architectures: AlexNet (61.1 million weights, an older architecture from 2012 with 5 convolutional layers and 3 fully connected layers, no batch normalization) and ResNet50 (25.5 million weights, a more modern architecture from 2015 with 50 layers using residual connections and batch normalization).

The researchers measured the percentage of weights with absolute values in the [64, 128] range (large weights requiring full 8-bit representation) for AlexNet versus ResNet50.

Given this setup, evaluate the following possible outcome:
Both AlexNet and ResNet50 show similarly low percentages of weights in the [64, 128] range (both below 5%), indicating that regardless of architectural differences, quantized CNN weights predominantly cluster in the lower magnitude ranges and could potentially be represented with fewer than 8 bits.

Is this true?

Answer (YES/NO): YES